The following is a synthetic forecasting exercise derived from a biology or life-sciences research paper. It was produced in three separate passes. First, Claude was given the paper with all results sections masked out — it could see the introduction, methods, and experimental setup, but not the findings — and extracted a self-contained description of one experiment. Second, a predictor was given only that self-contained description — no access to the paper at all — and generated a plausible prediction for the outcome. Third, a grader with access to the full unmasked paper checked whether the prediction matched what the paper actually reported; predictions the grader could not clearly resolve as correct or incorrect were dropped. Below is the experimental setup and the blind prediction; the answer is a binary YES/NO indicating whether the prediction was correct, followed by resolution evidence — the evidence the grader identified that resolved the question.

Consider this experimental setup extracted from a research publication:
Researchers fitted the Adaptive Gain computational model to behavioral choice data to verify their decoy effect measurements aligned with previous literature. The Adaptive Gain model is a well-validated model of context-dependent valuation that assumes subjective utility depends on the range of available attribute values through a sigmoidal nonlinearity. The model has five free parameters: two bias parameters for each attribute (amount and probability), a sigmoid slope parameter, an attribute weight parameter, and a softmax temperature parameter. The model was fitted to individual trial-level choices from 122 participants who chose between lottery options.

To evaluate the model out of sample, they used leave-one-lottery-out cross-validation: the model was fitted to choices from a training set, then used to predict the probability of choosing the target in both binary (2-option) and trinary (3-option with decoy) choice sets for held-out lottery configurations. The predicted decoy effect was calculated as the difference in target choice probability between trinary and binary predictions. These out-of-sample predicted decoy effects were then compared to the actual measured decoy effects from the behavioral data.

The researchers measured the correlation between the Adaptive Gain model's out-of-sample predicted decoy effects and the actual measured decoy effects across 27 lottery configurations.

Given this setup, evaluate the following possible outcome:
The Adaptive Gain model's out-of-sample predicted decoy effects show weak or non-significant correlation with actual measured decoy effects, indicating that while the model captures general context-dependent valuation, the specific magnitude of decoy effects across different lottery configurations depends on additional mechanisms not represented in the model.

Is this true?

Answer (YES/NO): YES